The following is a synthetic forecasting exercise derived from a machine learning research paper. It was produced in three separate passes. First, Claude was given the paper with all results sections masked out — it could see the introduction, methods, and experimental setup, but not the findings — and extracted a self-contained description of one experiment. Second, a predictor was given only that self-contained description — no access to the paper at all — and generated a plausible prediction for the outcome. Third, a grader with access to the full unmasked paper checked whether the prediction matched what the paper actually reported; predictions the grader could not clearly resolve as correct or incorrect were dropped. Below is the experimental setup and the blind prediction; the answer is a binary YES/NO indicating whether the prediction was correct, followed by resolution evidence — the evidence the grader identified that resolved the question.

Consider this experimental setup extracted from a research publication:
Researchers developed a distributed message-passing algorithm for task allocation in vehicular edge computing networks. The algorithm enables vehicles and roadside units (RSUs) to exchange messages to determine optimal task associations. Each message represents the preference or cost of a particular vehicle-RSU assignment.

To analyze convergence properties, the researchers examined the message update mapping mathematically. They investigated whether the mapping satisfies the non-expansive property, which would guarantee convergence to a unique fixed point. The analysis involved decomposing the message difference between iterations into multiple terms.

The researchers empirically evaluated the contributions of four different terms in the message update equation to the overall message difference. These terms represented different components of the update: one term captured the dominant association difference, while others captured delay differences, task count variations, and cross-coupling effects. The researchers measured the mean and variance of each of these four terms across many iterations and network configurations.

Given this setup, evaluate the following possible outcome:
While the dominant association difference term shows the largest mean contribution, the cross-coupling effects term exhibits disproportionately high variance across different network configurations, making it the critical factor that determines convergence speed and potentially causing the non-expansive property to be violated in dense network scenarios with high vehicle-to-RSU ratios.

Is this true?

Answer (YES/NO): NO